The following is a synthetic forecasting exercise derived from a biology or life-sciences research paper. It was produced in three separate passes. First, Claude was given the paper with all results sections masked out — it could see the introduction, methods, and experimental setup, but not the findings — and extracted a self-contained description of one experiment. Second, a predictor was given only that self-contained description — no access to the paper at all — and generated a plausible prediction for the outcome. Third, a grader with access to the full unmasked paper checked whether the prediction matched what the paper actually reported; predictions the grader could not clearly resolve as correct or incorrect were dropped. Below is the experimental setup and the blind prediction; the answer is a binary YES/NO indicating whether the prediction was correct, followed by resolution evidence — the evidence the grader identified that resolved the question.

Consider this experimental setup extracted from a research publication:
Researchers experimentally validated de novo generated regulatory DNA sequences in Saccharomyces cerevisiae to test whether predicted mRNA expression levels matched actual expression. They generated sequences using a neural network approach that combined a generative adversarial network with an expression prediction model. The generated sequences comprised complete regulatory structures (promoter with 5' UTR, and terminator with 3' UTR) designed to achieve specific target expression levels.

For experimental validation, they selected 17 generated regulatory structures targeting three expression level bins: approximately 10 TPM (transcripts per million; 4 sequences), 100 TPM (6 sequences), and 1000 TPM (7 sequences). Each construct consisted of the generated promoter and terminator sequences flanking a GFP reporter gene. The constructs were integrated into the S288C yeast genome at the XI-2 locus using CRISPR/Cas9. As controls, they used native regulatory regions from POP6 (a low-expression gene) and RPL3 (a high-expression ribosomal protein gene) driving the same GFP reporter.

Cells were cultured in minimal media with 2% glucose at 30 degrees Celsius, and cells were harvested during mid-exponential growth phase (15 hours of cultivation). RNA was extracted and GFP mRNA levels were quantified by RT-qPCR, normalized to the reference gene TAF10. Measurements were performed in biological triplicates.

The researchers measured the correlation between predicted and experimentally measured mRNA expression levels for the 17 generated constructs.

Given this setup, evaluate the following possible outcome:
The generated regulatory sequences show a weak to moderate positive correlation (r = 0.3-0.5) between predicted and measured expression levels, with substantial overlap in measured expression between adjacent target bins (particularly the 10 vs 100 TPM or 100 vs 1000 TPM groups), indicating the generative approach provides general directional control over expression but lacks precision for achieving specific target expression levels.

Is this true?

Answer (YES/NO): NO